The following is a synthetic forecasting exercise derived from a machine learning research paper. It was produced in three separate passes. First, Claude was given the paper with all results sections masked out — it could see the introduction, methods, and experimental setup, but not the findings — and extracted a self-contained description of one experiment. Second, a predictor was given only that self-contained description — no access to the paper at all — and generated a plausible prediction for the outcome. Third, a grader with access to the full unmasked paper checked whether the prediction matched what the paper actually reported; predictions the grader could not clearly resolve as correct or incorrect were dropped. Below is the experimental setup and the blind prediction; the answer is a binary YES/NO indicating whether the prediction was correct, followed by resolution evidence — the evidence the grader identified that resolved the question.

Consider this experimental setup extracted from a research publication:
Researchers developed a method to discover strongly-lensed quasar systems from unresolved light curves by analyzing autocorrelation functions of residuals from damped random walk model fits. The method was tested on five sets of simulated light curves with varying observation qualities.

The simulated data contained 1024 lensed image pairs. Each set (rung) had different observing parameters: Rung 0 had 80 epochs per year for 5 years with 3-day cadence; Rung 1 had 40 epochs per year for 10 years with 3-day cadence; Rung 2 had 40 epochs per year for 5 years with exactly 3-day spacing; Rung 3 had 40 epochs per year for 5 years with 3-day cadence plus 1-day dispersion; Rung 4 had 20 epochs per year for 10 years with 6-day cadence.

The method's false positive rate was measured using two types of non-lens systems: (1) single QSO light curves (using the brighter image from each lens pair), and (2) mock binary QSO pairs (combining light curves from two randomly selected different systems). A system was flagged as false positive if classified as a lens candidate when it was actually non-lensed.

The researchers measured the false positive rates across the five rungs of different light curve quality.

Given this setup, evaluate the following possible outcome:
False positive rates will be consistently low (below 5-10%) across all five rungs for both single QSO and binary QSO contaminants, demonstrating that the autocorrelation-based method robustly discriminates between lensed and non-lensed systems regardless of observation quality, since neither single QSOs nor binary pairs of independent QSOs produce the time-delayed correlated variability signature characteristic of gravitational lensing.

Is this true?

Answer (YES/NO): NO